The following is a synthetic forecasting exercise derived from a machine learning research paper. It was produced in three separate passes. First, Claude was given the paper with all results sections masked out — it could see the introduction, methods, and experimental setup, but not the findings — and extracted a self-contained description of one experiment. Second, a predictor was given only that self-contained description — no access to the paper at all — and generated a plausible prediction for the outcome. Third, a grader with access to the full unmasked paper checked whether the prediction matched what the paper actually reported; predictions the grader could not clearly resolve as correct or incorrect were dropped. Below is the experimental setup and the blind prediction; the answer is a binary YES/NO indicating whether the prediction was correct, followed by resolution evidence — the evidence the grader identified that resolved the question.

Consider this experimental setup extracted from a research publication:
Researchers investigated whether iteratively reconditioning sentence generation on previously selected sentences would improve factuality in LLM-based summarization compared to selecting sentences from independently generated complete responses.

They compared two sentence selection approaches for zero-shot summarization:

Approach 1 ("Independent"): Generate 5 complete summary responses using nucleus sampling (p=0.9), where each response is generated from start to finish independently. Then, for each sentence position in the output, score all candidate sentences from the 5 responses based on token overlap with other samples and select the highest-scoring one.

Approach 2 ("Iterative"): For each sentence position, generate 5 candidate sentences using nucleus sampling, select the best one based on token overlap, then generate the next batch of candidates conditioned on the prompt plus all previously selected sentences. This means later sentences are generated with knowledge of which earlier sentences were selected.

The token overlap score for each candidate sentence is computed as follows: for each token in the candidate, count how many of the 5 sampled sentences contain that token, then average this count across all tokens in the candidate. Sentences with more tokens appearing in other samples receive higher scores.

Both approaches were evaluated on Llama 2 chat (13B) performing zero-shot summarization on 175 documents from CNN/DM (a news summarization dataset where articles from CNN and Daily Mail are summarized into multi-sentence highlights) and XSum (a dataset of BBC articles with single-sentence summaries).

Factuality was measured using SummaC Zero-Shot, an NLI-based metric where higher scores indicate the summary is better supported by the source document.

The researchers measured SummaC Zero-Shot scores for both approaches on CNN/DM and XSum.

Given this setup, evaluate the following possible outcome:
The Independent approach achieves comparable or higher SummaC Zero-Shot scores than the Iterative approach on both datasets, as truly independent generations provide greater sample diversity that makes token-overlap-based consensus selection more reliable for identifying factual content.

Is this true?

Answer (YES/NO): NO